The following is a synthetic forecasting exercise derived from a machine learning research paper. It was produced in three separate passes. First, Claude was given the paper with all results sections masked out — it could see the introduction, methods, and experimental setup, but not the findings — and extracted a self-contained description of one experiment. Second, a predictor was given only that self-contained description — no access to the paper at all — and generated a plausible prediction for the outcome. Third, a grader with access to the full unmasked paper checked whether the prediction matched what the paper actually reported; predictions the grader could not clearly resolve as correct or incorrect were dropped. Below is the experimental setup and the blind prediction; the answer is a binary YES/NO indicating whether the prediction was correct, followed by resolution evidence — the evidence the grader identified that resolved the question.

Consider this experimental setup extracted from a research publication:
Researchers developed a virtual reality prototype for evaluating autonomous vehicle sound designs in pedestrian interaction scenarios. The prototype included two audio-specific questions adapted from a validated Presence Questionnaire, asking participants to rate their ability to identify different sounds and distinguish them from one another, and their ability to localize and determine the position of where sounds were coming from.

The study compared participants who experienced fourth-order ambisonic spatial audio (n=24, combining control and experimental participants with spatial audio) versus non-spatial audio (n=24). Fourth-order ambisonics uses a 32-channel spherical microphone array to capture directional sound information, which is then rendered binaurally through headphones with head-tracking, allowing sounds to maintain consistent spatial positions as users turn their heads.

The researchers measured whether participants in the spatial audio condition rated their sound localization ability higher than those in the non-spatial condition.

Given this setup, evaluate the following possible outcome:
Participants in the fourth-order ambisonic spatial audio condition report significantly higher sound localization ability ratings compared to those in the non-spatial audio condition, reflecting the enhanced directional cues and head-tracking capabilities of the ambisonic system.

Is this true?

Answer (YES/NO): NO